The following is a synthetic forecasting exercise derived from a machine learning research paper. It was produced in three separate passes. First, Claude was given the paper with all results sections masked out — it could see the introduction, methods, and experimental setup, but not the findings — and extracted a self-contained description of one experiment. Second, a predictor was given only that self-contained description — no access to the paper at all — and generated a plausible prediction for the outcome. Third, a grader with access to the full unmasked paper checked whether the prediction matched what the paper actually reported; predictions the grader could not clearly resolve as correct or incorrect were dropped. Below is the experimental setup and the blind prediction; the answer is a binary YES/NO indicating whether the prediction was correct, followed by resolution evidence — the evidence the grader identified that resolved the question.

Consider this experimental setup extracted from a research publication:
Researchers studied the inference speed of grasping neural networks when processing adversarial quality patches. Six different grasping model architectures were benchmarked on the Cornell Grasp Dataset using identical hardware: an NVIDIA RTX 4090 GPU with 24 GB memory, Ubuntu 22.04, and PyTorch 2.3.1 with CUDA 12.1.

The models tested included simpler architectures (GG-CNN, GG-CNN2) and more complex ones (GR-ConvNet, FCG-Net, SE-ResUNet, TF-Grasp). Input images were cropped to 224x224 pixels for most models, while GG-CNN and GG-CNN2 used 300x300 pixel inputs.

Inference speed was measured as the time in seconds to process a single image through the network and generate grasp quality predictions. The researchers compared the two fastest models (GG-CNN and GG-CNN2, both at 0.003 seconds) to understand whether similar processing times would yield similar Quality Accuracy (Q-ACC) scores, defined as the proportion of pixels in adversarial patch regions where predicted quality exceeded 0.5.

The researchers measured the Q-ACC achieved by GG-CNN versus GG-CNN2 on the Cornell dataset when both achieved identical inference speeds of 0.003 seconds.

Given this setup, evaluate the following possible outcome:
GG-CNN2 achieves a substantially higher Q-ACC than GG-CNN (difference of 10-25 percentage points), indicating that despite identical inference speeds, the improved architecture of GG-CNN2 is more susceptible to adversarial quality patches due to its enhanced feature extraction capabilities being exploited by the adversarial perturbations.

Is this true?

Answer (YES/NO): NO